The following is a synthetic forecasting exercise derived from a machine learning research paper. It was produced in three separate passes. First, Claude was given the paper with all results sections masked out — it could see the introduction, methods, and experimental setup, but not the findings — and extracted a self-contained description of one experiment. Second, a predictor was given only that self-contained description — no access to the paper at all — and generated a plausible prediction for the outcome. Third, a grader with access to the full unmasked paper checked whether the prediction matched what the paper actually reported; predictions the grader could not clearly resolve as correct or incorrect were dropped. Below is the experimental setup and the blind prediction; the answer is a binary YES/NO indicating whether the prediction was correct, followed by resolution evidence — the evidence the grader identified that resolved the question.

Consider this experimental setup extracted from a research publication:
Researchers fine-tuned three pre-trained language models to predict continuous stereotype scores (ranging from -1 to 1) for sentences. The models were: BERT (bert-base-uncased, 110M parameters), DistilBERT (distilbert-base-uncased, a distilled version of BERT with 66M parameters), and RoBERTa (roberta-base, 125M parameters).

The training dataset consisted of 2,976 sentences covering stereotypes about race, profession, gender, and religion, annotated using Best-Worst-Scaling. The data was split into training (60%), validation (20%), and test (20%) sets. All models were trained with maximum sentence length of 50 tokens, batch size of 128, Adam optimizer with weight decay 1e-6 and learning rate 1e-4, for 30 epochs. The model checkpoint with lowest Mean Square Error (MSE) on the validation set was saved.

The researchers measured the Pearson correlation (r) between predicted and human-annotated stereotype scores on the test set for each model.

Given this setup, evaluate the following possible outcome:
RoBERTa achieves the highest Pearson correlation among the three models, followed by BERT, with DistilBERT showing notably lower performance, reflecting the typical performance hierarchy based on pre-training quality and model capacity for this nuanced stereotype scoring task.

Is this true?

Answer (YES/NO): NO